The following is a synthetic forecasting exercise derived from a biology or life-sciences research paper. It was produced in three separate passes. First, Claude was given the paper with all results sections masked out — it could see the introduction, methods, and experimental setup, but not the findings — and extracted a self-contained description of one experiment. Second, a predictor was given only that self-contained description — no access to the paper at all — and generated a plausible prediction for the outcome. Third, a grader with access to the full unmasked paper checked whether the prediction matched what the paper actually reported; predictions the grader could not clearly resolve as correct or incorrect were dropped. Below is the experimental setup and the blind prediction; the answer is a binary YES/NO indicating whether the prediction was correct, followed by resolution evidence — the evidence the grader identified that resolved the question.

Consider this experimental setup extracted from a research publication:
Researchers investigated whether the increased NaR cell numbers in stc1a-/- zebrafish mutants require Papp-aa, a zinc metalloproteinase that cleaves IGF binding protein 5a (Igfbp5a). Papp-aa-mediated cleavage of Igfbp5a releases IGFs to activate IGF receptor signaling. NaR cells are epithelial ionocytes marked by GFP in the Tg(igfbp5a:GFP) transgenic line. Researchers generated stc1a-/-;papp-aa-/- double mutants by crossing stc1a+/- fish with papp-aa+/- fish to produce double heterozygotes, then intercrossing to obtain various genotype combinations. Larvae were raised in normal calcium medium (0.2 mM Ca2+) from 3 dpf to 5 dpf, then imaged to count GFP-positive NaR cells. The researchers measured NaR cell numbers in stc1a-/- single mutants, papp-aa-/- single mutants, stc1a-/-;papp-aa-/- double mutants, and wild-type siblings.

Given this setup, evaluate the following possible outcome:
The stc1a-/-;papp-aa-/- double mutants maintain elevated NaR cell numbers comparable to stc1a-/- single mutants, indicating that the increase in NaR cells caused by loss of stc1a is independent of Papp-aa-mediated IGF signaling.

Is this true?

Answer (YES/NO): NO